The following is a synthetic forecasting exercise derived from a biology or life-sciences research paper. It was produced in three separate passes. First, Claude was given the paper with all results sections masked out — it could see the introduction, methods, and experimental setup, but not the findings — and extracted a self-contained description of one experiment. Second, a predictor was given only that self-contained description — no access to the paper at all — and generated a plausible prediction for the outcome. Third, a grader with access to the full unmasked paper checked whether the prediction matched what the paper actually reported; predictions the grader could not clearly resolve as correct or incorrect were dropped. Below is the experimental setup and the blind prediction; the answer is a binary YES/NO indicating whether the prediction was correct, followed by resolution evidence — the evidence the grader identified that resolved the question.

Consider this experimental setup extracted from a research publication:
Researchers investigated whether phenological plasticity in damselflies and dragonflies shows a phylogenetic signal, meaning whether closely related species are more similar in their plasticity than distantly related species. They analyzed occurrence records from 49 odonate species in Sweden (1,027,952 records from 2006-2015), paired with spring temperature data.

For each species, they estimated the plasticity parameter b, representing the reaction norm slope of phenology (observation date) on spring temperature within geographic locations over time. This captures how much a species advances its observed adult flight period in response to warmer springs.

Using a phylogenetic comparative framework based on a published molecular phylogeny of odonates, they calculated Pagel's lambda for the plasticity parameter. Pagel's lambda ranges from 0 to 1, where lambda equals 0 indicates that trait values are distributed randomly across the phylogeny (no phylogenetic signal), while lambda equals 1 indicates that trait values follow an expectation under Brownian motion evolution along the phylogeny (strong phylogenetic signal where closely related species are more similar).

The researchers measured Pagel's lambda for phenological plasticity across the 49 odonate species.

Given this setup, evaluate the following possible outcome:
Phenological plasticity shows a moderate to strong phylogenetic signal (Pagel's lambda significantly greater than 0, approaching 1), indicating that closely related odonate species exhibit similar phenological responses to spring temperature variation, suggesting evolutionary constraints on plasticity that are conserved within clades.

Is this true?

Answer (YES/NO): YES